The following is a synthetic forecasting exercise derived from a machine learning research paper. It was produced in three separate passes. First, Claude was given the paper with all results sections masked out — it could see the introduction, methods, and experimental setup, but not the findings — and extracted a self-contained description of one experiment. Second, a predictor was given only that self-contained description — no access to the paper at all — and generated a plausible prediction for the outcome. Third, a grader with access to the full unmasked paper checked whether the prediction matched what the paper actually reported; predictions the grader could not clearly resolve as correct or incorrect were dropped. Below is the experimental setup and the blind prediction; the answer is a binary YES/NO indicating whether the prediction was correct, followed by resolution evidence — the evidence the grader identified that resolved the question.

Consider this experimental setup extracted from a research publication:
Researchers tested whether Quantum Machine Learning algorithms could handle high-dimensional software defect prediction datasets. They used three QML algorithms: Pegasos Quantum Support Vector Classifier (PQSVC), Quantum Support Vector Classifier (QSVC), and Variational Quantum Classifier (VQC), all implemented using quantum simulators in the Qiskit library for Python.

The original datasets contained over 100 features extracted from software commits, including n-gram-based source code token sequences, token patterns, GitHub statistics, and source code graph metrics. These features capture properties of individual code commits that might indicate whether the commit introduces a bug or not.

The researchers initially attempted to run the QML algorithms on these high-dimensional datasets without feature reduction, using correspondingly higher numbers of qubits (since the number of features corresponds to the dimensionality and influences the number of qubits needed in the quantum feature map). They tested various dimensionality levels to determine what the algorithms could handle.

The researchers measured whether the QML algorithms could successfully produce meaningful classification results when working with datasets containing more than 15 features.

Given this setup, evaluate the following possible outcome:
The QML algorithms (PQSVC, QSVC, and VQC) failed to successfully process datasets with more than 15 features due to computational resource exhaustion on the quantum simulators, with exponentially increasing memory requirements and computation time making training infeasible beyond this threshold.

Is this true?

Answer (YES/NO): NO